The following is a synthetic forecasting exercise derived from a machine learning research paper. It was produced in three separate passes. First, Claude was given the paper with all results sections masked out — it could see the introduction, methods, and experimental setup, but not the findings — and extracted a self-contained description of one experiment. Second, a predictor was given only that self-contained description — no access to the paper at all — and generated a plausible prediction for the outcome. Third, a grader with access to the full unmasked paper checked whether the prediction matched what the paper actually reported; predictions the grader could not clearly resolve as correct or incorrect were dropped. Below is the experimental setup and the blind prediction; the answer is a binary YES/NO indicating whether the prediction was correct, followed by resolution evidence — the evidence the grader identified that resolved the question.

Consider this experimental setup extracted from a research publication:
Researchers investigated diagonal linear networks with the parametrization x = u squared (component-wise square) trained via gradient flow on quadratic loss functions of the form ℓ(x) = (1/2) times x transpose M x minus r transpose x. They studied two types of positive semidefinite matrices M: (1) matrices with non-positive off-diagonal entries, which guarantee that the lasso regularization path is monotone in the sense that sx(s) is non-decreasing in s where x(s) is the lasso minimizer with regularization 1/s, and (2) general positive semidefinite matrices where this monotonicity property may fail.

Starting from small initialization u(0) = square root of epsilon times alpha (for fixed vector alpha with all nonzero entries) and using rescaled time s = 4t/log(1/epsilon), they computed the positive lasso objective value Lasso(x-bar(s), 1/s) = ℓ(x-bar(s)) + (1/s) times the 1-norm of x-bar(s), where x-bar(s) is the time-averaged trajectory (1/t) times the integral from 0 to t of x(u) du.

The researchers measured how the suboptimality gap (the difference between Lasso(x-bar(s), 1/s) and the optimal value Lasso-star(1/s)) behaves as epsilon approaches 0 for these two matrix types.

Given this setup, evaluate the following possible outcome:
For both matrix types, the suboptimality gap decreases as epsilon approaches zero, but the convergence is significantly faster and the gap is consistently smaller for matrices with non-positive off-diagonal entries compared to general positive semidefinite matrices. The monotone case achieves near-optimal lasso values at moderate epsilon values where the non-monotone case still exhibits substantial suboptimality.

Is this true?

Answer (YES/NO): NO